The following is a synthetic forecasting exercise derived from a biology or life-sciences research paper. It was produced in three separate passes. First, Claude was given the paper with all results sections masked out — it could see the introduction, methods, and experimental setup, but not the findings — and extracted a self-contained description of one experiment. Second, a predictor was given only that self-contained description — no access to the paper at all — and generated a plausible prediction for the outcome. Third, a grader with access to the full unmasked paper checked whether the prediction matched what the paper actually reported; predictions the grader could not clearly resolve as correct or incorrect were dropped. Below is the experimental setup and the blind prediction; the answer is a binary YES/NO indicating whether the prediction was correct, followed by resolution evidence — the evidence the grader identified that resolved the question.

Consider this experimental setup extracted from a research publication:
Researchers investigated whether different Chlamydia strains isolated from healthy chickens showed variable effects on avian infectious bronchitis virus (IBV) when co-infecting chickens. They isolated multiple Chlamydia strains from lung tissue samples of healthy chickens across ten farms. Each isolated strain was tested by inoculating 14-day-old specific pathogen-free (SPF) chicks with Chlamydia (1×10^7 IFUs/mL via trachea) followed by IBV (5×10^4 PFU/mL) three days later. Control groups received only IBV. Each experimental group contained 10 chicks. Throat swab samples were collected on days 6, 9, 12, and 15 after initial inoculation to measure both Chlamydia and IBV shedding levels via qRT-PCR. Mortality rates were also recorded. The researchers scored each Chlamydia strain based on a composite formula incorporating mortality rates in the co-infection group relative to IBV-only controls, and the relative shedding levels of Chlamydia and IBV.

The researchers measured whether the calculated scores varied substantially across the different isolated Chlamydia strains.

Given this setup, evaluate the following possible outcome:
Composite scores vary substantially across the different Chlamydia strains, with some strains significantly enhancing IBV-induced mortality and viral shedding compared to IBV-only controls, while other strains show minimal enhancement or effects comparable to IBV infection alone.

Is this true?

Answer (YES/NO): NO